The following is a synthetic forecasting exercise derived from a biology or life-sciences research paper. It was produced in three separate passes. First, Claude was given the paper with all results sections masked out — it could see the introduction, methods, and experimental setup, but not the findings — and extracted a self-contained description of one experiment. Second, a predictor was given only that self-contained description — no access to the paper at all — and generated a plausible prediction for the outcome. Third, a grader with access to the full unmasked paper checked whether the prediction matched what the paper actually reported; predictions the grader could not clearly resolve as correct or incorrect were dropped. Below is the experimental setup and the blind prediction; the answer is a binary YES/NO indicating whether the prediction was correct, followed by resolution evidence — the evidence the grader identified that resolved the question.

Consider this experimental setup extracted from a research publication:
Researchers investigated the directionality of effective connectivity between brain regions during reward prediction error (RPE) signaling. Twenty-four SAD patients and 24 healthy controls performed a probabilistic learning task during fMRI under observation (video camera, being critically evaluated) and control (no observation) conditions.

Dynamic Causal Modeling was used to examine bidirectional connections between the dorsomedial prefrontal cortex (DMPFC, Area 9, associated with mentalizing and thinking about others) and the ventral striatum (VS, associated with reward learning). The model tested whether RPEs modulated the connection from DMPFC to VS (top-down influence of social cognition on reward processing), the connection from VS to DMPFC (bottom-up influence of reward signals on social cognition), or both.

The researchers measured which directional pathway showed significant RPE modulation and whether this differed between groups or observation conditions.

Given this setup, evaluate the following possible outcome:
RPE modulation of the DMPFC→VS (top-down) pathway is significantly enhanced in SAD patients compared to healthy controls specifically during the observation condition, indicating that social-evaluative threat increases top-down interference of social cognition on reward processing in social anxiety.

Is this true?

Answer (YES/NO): NO